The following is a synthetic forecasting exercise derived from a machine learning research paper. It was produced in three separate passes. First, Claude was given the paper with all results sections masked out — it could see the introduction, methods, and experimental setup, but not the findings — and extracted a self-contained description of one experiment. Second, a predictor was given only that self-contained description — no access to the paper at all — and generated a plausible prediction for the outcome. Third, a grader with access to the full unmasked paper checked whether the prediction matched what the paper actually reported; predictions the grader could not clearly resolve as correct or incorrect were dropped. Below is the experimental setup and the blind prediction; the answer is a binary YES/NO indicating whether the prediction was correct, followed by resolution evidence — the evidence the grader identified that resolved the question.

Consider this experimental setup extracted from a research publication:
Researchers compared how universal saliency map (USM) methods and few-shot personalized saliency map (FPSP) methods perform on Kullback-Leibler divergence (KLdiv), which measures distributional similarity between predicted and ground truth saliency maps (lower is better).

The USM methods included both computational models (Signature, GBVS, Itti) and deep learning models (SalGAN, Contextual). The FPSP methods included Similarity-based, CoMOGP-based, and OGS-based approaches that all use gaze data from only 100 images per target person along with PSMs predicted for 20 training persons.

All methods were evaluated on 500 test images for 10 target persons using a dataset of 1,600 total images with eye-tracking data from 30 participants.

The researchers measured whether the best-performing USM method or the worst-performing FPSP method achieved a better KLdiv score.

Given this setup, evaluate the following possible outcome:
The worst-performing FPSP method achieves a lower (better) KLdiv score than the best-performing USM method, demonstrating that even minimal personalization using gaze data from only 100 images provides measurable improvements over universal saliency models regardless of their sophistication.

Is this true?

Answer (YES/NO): YES